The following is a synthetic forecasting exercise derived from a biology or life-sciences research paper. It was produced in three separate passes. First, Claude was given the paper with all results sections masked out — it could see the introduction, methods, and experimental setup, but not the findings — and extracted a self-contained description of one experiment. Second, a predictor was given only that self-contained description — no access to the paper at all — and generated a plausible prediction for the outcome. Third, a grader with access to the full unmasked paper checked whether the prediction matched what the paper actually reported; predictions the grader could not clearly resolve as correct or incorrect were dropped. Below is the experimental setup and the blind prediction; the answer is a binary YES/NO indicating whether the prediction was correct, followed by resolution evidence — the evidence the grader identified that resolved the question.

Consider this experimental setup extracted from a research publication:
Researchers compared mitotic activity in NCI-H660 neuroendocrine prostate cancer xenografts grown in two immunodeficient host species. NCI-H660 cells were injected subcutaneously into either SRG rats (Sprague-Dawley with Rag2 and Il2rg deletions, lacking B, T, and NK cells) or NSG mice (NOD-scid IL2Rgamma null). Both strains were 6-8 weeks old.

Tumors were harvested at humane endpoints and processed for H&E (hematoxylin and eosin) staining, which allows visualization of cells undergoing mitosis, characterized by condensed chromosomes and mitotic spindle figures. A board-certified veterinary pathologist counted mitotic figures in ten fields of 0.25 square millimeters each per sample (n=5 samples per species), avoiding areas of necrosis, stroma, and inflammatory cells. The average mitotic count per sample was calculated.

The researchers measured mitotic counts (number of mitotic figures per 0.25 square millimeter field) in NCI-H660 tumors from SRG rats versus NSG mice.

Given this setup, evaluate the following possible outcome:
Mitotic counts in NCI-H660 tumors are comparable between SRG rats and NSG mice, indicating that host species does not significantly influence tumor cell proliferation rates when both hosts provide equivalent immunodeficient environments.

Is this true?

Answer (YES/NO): YES